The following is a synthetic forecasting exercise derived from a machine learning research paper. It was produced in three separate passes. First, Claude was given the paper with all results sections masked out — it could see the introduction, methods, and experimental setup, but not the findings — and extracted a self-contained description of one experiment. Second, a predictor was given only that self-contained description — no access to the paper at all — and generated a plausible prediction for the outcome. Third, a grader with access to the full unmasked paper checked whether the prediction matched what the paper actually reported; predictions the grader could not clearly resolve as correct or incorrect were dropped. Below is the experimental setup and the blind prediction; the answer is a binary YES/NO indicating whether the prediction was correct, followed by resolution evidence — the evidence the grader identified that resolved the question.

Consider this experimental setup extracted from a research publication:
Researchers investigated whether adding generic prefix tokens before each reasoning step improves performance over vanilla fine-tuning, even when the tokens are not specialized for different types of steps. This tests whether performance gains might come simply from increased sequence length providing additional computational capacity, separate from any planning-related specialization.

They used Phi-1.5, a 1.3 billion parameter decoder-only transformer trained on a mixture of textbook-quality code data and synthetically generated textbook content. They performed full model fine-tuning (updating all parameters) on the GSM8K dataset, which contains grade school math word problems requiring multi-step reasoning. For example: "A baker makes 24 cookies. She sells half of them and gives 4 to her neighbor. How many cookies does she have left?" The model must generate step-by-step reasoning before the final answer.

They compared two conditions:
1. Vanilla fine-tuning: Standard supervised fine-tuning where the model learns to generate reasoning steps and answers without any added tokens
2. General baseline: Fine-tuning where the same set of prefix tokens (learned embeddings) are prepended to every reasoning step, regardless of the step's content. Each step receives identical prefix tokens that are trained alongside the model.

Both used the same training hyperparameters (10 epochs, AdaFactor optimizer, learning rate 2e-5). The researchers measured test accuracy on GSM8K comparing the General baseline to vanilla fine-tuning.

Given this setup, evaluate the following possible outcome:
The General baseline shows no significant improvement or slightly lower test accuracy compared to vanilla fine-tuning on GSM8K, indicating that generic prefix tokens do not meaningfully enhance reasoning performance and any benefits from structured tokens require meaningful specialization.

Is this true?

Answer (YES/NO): NO